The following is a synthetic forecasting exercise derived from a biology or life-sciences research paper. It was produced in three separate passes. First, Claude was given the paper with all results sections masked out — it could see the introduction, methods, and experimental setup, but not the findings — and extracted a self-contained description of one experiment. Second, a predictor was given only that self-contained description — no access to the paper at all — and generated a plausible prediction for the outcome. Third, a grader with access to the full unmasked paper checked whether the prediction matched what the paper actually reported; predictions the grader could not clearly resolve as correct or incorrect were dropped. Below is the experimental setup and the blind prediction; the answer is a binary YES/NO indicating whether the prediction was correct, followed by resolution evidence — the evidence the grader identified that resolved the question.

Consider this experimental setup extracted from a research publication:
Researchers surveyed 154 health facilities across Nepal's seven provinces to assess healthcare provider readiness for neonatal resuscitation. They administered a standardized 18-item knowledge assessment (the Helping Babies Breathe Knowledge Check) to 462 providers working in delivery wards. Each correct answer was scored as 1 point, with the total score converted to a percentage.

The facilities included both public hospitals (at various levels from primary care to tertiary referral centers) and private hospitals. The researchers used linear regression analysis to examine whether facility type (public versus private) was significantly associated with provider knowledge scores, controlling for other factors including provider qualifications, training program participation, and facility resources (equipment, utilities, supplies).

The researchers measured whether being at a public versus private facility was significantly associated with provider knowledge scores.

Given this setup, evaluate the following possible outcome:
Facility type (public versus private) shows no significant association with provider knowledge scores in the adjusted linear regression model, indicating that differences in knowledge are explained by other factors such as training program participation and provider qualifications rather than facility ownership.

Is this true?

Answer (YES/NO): YES